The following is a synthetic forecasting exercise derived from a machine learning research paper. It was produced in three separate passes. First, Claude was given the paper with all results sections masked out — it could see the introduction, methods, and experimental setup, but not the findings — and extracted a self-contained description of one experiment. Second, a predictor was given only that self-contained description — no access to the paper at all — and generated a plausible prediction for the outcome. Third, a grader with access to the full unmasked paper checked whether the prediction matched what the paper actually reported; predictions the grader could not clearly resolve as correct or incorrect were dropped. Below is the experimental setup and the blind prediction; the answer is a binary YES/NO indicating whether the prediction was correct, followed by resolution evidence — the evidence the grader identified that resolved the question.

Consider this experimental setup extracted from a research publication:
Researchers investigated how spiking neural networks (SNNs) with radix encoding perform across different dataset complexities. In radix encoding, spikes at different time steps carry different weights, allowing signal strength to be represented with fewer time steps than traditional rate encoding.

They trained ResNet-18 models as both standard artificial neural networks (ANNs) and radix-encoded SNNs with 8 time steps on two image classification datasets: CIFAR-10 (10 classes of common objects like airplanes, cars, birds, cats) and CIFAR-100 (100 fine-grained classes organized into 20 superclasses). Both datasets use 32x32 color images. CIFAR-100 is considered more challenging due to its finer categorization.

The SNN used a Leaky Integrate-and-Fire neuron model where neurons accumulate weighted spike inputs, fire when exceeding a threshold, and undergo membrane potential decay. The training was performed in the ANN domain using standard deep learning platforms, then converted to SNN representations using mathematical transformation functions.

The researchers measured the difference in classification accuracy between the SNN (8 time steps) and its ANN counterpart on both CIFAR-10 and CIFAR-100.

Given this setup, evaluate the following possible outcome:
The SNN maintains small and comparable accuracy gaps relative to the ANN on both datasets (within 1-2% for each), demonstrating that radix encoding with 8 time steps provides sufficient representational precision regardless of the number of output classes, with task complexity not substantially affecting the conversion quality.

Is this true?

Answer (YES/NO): YES